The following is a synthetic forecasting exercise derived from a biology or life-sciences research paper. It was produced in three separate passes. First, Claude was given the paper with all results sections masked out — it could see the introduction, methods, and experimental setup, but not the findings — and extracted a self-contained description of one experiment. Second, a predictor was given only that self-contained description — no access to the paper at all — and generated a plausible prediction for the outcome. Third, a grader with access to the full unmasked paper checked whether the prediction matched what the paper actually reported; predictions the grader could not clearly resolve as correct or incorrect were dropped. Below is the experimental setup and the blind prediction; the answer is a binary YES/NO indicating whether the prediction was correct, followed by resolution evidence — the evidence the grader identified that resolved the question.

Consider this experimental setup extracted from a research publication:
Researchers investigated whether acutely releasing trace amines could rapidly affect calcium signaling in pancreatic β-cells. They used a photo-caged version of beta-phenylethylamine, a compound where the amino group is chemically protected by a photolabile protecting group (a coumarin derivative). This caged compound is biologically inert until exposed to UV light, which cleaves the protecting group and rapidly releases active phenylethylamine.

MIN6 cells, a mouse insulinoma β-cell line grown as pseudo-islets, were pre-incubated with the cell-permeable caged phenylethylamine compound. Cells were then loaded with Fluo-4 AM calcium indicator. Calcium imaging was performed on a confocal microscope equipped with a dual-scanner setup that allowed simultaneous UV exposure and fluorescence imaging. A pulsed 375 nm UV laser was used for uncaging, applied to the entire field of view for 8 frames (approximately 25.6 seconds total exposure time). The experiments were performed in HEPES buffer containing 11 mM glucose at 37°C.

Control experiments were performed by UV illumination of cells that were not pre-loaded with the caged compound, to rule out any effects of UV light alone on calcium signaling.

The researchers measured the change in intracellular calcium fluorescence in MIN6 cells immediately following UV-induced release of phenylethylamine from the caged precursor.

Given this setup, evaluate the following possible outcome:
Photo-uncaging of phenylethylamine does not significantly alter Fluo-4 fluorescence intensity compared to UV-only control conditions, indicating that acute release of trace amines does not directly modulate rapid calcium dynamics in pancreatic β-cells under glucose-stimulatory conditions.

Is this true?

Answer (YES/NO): NO